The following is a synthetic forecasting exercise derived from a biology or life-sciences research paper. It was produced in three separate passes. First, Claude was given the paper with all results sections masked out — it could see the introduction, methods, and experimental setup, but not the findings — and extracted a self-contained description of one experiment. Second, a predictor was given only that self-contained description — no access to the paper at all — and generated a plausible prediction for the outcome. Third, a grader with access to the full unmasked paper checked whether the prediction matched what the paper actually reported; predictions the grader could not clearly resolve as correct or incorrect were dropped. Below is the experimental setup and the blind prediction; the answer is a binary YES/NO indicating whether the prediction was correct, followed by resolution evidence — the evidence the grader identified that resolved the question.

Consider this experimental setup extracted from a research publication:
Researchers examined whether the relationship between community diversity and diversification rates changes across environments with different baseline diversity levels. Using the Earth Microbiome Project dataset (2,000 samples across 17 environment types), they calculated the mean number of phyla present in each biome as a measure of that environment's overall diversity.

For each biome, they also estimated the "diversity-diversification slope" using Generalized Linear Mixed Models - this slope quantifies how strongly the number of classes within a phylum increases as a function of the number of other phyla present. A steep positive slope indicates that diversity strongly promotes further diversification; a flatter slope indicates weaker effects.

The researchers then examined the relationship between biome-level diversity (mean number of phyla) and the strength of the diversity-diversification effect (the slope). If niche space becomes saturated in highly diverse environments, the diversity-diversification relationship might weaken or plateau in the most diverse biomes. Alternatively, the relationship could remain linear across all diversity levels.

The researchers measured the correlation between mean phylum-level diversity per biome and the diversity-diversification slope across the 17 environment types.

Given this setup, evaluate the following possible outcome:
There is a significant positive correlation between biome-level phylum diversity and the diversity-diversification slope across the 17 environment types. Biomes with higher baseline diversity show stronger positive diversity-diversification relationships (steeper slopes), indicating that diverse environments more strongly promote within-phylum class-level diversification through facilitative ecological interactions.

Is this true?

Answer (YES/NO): NO